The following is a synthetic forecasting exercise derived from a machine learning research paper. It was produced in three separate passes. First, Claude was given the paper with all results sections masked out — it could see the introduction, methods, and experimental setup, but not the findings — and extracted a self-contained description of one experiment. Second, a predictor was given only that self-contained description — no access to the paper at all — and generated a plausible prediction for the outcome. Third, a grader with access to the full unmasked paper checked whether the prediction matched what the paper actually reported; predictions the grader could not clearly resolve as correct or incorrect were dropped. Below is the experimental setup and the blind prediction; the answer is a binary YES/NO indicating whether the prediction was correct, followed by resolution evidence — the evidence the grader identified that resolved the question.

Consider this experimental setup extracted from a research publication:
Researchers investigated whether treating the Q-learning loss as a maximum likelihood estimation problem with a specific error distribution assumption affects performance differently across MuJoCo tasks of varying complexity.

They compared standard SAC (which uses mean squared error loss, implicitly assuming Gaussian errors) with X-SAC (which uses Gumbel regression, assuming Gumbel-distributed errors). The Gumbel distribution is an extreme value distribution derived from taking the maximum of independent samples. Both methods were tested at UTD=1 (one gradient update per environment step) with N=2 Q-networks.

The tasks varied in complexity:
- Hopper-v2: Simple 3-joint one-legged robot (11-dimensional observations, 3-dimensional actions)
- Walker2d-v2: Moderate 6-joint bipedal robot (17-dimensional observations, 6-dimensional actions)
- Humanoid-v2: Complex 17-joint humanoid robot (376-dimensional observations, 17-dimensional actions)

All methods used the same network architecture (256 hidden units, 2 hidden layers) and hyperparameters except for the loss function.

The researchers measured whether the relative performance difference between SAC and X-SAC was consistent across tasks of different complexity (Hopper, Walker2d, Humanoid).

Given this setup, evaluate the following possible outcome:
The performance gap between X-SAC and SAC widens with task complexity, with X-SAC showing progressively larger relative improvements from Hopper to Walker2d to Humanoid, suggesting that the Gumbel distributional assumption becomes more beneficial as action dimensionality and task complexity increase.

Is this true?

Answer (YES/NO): NO